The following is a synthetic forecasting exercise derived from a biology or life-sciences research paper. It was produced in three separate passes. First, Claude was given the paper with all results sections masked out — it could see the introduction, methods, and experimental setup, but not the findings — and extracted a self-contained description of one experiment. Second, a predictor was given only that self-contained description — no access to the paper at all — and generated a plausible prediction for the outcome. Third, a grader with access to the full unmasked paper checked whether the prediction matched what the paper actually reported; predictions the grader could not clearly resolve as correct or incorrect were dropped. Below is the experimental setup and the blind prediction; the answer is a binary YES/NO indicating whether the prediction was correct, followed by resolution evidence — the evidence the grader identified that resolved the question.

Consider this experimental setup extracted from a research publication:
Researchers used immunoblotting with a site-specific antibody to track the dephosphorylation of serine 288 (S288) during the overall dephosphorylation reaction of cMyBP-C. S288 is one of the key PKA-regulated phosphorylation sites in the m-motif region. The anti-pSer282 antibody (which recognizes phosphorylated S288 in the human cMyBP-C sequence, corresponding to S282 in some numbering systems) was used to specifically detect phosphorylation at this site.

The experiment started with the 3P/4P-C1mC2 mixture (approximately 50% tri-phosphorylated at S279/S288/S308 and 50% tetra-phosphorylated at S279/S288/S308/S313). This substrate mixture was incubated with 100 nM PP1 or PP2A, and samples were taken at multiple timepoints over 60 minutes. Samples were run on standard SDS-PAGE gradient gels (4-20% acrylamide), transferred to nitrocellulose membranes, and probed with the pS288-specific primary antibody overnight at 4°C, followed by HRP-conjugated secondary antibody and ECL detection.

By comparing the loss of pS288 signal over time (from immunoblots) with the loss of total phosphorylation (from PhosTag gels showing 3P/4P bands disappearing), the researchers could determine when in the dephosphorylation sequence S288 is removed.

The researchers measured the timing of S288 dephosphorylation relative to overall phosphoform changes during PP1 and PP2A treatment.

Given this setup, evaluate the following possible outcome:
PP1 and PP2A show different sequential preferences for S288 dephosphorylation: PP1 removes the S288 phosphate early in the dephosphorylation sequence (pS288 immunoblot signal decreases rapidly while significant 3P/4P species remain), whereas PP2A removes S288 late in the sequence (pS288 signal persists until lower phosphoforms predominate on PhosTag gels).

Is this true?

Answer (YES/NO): NO